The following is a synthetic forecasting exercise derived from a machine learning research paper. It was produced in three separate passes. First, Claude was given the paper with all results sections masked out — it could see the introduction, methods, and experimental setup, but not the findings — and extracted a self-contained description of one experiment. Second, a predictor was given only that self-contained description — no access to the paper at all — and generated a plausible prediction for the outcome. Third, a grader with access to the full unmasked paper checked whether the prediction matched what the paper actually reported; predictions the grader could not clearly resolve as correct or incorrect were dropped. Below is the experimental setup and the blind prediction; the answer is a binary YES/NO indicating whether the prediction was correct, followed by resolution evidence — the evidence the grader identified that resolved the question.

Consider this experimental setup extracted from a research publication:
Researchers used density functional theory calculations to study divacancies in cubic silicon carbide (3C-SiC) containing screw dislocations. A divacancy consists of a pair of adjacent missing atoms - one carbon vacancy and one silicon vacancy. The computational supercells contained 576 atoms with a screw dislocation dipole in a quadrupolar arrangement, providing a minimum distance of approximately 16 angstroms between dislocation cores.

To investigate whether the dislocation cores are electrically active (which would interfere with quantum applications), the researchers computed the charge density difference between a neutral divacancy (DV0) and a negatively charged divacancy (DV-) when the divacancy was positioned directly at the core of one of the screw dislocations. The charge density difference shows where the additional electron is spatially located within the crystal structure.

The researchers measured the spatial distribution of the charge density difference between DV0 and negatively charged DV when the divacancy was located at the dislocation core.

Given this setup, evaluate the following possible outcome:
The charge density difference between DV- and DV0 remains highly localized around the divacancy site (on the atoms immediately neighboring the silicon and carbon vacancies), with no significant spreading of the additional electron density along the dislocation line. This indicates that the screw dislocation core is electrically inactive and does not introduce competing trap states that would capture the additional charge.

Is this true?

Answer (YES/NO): YES